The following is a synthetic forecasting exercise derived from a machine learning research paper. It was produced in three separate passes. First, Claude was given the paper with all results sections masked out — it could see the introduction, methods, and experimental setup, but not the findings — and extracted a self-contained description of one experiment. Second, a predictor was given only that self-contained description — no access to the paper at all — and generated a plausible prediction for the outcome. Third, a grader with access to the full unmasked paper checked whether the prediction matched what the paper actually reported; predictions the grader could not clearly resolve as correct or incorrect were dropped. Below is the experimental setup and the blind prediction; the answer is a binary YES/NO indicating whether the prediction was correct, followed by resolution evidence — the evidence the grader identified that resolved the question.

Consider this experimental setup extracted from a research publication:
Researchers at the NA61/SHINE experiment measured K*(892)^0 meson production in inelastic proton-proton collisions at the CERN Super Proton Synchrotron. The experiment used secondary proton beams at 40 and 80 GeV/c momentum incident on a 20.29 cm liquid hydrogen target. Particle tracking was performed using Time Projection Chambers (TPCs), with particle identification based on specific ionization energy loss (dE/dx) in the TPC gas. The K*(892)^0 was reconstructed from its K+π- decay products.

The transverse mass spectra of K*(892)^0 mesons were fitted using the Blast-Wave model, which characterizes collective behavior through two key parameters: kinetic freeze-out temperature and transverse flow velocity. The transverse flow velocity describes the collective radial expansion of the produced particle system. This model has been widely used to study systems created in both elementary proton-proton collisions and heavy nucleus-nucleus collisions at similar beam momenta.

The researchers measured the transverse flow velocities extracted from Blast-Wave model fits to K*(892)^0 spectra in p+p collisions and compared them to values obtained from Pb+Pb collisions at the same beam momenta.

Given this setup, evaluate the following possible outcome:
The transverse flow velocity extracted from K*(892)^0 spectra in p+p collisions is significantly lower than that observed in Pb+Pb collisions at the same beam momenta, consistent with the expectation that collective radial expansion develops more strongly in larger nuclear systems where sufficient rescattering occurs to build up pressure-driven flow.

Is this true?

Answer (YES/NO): YES